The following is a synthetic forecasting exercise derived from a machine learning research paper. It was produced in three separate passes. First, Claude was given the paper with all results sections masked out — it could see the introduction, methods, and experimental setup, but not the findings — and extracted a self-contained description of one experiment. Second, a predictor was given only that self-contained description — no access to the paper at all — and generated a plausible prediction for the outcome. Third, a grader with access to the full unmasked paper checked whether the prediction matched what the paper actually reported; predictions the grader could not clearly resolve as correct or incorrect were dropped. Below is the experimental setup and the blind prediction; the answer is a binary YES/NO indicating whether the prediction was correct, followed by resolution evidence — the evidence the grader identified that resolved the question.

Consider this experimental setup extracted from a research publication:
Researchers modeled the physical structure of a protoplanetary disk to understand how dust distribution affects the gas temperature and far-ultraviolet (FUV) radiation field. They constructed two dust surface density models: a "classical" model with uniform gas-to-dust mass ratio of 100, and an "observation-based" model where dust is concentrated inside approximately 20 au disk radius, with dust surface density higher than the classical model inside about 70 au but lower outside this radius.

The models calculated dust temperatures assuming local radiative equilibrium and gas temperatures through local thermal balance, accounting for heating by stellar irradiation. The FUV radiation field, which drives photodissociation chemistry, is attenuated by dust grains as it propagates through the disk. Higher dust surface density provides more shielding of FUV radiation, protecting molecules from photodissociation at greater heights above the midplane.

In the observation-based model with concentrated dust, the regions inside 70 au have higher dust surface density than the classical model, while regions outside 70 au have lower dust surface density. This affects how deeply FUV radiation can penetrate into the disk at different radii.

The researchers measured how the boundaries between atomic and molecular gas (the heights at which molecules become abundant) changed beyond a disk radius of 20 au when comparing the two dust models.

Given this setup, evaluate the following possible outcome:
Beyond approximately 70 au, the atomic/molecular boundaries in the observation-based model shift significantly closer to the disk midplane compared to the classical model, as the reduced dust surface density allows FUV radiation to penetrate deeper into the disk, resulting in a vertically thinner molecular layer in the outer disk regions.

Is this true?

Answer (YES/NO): YES